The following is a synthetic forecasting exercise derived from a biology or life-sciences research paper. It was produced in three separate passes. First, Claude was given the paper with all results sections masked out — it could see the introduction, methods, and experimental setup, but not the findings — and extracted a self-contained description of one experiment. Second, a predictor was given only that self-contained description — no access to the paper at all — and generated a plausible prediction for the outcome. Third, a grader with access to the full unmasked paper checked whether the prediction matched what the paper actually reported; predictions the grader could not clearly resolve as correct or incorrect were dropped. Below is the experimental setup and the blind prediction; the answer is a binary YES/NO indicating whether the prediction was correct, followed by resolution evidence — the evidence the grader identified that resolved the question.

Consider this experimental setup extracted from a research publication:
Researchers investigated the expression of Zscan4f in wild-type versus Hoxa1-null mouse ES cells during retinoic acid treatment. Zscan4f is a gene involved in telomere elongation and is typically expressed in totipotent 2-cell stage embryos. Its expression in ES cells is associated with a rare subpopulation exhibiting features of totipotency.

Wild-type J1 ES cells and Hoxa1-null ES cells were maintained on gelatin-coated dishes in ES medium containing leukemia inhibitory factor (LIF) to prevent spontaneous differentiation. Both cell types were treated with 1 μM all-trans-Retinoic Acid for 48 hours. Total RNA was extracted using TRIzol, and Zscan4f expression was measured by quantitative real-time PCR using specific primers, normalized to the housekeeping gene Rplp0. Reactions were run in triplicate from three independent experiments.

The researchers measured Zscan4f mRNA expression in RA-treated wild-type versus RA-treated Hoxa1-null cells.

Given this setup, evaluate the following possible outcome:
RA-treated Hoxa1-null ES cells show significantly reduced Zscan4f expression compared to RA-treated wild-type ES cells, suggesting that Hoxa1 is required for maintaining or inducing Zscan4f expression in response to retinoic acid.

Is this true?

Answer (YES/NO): YES